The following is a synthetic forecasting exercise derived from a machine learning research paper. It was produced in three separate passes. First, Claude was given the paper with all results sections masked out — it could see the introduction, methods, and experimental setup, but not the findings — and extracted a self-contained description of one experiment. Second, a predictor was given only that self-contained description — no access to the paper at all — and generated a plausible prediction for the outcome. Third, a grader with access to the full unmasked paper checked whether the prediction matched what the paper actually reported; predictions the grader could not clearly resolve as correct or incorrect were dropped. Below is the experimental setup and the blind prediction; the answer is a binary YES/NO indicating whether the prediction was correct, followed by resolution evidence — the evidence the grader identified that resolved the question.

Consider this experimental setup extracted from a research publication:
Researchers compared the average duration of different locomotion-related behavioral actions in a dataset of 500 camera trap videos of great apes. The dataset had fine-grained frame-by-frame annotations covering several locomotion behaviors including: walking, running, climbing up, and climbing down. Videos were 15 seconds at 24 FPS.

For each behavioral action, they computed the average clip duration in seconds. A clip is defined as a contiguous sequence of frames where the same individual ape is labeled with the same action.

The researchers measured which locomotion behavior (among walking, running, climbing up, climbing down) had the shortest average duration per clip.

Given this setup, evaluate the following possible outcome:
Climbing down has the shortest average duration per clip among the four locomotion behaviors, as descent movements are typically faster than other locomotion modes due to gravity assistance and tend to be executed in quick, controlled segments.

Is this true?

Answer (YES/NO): YES